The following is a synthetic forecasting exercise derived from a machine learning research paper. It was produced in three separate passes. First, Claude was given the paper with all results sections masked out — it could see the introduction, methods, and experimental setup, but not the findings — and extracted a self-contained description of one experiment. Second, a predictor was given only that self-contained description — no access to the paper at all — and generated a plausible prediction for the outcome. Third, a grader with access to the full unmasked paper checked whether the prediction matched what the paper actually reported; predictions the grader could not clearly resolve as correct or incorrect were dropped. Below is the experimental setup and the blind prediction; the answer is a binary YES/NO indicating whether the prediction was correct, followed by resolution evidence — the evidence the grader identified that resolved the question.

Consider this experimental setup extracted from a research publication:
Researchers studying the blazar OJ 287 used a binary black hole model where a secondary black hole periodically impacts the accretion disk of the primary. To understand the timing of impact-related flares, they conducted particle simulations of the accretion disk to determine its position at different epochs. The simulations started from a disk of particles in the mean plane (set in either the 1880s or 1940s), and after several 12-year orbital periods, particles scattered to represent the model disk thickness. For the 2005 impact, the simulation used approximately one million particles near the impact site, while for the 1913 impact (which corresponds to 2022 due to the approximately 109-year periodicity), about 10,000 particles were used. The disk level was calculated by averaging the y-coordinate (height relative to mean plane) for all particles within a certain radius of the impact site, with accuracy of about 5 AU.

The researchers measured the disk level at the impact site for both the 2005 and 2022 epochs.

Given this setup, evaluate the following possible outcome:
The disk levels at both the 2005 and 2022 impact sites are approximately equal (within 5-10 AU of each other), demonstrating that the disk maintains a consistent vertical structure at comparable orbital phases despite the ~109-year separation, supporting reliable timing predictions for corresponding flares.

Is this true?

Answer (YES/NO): NO